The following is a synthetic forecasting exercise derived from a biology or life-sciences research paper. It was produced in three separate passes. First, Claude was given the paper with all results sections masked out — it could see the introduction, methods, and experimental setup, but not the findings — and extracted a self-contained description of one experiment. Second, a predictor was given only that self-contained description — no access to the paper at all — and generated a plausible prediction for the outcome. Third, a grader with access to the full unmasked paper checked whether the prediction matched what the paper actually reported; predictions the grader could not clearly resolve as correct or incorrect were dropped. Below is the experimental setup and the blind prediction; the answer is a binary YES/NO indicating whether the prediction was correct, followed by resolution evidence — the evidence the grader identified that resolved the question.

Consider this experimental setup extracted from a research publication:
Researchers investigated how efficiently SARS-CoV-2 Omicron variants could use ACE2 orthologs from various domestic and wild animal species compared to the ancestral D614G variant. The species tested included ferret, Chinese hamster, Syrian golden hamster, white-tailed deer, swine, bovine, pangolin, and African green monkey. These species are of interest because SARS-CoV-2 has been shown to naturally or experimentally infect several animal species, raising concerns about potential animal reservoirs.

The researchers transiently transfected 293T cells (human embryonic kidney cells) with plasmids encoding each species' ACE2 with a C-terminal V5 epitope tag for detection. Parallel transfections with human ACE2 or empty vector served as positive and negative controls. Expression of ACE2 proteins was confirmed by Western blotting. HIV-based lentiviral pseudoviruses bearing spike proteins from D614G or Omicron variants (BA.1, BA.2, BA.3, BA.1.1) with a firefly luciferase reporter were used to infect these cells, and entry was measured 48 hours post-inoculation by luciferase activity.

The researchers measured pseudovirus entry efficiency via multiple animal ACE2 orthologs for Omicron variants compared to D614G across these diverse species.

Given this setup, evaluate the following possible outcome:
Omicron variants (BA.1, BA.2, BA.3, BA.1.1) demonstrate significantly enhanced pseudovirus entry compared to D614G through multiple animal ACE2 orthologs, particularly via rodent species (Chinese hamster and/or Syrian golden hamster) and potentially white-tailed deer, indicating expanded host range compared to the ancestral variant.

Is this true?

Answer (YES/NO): YES